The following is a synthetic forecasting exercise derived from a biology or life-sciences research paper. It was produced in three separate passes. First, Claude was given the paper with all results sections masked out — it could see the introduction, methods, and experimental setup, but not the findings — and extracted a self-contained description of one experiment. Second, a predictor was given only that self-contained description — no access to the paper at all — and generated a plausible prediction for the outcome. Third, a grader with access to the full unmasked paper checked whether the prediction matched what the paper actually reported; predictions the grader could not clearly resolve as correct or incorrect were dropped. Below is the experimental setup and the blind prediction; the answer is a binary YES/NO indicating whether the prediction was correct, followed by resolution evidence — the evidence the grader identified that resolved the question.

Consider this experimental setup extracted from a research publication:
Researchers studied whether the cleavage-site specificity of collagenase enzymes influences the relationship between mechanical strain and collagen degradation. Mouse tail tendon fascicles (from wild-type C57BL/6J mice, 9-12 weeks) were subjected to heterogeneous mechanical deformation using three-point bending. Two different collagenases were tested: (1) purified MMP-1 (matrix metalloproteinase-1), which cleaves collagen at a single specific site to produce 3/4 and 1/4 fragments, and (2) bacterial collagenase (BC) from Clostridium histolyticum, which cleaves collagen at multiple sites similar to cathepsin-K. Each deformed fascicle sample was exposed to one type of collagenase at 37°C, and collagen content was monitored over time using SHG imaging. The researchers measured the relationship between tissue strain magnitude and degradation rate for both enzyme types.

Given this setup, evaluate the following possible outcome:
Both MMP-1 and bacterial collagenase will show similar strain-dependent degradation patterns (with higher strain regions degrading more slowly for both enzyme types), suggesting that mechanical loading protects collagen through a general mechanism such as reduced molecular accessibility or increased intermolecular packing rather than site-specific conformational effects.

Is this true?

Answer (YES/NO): YES